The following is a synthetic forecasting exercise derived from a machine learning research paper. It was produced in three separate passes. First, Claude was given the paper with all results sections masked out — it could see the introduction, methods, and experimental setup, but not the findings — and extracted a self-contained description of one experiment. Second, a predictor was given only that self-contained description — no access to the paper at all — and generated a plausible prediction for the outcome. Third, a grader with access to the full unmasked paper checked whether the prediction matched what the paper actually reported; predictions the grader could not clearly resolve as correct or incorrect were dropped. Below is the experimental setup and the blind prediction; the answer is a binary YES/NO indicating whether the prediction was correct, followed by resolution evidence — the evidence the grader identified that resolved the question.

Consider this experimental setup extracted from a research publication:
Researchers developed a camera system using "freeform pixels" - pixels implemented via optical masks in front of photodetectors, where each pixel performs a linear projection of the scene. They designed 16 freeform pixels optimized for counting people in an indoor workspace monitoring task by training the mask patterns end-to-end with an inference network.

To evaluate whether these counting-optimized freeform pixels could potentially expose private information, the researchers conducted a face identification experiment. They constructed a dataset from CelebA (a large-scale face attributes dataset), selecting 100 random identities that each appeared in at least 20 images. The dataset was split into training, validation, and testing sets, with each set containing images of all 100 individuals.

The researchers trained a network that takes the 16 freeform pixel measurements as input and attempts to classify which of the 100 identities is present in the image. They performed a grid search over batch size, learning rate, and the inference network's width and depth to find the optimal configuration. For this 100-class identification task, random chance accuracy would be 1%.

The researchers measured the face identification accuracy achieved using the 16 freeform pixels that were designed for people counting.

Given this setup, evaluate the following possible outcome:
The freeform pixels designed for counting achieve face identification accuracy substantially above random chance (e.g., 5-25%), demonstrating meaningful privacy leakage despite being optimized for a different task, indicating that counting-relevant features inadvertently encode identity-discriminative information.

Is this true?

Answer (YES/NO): NO